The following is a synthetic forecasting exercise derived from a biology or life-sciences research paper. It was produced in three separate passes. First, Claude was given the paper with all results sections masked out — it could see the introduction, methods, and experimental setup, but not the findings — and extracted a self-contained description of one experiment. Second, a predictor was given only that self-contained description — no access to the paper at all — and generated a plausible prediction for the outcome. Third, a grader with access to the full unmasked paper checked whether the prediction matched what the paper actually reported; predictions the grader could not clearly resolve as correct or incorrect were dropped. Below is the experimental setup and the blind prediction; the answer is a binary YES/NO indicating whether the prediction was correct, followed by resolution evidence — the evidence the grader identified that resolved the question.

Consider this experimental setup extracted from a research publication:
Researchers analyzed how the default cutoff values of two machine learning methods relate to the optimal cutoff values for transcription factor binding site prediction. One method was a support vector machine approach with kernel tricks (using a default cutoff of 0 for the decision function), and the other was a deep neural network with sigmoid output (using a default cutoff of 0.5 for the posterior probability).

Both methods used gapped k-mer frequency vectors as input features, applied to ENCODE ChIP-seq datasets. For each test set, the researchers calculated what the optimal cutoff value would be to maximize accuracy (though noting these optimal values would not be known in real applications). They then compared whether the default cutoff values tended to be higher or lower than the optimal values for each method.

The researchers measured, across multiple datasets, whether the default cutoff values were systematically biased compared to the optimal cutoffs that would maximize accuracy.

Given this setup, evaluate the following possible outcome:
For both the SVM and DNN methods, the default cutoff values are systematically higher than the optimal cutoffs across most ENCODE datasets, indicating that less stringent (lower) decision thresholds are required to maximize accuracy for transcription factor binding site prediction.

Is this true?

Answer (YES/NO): NO